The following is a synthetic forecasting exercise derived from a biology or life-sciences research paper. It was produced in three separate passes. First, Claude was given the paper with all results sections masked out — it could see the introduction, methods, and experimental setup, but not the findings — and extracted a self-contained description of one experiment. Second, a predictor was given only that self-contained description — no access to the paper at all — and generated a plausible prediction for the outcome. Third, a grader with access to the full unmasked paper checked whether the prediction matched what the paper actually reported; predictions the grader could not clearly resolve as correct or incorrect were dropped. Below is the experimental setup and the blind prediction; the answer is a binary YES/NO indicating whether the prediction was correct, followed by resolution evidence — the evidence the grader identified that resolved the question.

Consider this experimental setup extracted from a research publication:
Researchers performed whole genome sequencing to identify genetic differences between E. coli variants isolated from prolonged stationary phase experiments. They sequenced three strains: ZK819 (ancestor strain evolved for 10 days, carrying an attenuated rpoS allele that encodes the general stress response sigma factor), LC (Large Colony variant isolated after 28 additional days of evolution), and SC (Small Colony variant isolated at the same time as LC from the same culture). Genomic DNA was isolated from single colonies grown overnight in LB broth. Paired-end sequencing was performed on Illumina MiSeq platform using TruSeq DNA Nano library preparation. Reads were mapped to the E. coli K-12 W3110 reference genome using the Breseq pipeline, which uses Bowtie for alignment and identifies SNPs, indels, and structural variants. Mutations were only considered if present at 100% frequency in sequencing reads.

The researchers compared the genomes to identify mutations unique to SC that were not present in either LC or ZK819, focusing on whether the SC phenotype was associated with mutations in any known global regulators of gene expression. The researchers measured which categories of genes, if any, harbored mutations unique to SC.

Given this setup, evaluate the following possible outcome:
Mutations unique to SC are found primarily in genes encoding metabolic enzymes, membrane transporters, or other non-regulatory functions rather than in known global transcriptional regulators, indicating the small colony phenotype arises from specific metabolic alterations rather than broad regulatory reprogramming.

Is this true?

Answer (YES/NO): NO